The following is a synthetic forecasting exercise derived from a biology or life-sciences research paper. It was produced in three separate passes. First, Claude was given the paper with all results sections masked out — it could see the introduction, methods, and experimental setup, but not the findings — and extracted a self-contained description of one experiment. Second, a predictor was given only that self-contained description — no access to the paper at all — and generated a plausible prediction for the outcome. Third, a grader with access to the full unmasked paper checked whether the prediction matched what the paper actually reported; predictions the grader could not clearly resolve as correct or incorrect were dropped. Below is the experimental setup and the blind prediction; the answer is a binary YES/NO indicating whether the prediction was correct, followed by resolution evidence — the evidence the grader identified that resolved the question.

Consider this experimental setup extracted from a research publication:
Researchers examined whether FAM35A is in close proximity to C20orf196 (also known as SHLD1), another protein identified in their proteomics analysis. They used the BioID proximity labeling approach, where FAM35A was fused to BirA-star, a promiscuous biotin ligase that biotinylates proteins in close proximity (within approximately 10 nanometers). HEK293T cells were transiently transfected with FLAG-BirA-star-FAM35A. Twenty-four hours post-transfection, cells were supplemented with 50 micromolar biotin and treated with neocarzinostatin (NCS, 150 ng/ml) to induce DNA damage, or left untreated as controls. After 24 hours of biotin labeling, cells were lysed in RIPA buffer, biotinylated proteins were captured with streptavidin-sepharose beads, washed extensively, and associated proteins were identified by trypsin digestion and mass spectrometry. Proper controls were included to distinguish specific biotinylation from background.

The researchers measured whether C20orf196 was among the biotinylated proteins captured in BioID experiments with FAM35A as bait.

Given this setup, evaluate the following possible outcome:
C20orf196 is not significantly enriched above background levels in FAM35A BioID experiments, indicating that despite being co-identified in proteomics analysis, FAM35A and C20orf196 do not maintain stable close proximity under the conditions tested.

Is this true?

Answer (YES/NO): YES